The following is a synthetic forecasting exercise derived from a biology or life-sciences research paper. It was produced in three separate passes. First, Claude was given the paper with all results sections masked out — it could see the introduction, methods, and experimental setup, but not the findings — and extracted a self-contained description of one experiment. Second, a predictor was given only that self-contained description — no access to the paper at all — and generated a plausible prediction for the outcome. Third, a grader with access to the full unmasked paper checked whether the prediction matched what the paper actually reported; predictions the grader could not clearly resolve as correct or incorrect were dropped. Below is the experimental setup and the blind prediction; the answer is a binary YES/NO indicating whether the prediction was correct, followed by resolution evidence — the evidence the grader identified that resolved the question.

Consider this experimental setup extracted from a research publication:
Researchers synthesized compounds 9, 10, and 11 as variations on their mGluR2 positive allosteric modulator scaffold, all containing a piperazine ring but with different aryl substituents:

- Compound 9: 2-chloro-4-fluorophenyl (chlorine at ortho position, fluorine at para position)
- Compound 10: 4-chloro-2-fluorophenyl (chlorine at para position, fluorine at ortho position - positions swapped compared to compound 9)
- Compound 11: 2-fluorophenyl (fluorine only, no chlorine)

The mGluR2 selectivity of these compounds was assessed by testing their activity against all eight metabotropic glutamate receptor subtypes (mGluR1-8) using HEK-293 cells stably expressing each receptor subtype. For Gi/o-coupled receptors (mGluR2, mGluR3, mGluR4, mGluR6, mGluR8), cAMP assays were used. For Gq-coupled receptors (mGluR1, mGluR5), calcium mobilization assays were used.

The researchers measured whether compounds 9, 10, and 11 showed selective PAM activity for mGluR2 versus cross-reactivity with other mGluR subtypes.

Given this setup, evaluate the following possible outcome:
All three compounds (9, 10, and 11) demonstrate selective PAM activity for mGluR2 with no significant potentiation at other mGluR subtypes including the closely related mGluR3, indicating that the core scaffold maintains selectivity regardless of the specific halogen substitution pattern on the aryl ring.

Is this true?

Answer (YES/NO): YES